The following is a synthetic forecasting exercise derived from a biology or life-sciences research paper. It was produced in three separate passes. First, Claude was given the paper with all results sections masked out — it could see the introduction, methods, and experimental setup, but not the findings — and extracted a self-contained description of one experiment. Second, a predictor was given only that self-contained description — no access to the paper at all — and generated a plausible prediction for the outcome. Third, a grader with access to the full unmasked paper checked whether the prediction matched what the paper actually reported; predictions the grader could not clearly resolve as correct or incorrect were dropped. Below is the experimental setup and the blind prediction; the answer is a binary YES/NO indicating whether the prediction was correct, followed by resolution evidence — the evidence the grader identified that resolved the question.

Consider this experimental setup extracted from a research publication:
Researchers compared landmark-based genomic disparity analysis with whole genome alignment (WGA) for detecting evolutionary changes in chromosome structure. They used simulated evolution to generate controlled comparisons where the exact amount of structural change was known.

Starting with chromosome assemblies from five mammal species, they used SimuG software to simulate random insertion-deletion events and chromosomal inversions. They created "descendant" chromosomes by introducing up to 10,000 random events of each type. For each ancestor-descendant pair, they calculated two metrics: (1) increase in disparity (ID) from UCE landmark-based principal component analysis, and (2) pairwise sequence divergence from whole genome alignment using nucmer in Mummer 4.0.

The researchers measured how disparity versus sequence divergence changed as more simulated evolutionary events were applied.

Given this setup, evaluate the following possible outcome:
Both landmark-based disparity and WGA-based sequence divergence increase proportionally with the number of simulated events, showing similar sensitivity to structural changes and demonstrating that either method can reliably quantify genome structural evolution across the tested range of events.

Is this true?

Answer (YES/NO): NO